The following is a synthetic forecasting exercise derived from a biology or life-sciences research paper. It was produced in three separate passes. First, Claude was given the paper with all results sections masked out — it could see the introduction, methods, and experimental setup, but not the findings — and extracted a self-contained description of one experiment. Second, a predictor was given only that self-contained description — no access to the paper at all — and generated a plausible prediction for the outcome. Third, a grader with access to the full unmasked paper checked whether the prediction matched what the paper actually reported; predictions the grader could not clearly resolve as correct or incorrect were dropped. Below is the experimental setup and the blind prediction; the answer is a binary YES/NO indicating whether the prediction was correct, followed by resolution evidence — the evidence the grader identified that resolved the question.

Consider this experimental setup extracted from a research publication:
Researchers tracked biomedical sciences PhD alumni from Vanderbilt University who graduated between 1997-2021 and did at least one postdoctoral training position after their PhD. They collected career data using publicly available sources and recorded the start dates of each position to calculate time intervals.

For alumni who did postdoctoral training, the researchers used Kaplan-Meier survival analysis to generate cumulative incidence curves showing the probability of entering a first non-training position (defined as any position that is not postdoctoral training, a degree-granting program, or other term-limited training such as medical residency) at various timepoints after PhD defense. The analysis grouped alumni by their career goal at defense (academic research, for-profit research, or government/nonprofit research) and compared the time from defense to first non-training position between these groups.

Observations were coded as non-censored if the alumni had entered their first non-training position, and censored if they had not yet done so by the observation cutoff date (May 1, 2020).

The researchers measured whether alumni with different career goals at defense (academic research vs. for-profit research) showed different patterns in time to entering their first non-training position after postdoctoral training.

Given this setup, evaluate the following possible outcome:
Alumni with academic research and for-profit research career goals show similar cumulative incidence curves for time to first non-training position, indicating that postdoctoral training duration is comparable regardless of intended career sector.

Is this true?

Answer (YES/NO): NO